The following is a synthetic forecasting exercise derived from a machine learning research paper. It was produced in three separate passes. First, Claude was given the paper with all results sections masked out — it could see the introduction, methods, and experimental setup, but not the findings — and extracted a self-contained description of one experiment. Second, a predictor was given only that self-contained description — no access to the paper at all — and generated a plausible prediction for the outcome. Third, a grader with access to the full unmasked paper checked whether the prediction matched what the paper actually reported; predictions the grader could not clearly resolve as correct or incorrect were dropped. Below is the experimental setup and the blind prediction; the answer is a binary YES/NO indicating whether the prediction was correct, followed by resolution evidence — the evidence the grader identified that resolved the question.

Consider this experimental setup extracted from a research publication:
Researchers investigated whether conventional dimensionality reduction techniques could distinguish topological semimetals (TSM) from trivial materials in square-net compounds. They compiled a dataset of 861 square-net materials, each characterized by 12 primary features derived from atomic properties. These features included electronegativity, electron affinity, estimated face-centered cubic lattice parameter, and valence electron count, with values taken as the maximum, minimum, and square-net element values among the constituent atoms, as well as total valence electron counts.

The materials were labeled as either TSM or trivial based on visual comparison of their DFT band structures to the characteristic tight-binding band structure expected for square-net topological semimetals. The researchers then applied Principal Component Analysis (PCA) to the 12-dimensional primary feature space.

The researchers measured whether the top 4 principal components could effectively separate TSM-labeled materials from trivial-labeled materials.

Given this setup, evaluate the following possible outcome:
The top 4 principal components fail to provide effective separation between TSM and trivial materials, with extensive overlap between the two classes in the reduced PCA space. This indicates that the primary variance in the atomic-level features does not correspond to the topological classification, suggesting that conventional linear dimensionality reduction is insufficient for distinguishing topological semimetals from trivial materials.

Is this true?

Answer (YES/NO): YES